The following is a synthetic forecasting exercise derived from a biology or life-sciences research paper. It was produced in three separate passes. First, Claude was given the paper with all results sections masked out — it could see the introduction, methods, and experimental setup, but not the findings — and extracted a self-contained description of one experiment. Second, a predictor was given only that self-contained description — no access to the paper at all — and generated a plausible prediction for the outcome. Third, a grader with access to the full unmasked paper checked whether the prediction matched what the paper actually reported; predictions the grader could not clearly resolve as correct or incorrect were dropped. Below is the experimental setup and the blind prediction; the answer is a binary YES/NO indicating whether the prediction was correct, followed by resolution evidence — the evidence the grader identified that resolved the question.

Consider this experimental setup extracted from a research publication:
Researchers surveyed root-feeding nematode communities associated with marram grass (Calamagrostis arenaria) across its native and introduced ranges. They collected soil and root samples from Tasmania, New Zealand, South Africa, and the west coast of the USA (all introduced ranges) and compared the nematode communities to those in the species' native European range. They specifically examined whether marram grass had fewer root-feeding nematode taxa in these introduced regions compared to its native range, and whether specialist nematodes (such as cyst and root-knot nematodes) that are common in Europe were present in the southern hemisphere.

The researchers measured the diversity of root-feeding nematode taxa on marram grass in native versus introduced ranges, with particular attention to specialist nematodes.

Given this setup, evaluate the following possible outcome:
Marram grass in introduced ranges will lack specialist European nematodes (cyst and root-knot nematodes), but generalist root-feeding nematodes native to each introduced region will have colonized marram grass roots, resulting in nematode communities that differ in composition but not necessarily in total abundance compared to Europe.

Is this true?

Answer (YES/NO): NO